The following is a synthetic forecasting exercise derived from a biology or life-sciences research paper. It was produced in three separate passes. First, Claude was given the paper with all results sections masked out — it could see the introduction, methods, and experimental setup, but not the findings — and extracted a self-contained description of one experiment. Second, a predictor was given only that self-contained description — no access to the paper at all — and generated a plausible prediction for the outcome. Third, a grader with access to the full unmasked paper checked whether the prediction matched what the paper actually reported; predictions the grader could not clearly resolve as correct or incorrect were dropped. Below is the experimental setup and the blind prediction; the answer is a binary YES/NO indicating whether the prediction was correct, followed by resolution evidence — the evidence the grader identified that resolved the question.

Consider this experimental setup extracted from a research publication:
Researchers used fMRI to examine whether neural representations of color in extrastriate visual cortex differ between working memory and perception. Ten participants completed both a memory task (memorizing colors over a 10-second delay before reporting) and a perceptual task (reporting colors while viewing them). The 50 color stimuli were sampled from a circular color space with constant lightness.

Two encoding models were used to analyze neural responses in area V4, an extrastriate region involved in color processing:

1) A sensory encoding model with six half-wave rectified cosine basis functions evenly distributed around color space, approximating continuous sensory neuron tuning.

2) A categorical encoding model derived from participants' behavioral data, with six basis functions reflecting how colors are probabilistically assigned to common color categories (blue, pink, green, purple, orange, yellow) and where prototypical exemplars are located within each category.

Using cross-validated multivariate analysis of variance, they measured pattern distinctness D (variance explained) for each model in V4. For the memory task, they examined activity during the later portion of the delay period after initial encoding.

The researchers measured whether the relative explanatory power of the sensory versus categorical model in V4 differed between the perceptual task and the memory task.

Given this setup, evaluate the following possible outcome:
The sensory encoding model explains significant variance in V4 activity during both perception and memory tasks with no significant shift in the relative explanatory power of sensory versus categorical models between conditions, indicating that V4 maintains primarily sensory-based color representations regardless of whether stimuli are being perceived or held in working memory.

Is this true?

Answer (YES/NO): NO